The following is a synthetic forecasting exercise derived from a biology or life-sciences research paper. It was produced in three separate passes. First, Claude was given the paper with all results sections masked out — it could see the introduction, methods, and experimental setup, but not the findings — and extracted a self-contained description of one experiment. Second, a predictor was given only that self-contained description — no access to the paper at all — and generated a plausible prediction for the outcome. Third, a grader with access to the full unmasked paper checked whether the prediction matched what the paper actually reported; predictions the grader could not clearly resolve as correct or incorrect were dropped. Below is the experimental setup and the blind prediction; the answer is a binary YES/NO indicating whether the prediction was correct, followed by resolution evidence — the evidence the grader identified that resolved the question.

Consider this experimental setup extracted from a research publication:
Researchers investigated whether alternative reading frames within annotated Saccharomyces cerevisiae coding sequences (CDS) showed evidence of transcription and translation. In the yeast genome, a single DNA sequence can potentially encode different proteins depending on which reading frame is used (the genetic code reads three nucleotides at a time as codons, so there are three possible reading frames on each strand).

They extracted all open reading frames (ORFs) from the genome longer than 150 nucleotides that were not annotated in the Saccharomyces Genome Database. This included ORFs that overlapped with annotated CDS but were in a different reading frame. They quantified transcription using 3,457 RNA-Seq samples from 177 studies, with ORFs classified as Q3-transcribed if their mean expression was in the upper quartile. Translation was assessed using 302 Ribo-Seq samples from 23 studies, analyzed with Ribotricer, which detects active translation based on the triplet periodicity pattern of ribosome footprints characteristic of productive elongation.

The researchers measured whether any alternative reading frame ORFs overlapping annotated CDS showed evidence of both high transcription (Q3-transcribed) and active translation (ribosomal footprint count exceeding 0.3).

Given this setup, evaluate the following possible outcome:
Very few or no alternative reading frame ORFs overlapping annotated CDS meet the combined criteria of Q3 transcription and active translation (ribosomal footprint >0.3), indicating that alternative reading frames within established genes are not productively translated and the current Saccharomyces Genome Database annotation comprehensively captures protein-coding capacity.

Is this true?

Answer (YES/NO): NO